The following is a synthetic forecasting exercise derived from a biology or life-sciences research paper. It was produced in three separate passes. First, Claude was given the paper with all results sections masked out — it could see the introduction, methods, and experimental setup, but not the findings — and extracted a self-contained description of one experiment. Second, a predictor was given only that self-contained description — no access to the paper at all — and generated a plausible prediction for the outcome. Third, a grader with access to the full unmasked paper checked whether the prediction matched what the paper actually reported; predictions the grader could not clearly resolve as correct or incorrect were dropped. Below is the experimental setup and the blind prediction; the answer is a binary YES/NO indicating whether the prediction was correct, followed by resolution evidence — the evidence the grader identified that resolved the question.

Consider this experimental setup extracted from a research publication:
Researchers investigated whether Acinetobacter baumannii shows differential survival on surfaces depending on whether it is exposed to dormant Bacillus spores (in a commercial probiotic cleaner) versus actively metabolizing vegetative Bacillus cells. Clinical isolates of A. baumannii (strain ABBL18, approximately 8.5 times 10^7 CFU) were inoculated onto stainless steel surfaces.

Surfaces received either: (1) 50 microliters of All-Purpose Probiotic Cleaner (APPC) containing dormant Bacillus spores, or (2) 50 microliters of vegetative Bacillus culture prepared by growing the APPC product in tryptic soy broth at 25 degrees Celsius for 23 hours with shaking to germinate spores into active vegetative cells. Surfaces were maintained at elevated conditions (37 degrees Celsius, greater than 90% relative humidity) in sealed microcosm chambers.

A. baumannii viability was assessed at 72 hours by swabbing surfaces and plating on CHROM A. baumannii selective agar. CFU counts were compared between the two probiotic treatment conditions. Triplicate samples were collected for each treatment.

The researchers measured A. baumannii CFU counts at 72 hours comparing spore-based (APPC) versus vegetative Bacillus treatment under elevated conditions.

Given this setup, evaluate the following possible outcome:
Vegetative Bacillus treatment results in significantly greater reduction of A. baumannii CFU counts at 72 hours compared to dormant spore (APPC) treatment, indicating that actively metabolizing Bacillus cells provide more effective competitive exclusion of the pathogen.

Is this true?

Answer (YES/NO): NO